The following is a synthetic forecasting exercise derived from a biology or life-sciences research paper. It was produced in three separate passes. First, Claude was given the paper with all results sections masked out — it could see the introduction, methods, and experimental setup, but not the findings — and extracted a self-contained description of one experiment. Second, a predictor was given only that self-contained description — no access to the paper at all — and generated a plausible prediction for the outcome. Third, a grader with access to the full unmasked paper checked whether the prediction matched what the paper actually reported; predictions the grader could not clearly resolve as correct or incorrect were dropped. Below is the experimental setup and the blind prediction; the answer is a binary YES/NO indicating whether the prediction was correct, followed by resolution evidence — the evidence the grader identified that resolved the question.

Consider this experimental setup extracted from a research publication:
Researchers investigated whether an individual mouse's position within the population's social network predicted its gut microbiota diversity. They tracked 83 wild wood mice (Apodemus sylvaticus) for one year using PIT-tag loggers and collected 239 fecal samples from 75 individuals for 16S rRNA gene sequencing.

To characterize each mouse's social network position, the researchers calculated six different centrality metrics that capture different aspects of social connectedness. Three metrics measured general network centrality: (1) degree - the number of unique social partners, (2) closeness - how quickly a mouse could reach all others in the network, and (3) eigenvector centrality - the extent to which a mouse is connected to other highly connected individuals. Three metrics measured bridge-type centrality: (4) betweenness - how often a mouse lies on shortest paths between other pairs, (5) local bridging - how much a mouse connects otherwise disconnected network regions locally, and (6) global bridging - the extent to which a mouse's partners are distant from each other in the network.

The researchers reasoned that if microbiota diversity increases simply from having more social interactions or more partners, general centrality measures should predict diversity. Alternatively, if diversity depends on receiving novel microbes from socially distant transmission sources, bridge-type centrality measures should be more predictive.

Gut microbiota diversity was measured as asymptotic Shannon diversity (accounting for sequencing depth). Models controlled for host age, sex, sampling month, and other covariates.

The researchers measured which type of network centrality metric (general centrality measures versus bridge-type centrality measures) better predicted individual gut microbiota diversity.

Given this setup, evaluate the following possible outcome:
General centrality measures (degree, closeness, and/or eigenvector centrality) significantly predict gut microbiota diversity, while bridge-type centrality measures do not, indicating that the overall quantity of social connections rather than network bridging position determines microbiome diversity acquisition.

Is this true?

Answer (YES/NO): NO